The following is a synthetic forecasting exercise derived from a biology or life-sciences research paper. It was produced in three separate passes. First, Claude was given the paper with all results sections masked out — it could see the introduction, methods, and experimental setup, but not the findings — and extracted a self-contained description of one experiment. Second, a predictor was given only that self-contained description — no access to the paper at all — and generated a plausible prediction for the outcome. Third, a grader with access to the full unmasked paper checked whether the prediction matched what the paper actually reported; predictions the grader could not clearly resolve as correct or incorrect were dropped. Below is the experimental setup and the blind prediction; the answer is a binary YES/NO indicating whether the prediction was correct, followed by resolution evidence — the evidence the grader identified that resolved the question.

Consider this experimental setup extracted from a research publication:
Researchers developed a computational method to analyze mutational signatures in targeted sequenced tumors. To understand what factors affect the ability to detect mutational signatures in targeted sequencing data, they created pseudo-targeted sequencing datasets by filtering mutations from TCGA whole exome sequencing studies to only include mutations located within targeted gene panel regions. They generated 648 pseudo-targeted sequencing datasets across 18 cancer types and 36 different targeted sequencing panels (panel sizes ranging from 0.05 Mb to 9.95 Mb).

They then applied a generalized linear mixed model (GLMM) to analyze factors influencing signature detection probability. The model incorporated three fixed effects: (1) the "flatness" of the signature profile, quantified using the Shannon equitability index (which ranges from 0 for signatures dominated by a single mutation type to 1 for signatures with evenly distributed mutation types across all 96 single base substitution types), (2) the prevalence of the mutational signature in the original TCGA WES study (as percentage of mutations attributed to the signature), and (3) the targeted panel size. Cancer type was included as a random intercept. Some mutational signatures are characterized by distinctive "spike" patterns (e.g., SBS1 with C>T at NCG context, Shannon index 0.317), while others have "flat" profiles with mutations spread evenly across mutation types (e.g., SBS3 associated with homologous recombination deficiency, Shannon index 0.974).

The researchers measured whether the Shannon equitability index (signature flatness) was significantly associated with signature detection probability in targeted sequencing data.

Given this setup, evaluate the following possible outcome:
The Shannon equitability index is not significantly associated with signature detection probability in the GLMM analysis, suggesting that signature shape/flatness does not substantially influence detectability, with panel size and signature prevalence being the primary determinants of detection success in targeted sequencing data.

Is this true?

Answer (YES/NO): NO